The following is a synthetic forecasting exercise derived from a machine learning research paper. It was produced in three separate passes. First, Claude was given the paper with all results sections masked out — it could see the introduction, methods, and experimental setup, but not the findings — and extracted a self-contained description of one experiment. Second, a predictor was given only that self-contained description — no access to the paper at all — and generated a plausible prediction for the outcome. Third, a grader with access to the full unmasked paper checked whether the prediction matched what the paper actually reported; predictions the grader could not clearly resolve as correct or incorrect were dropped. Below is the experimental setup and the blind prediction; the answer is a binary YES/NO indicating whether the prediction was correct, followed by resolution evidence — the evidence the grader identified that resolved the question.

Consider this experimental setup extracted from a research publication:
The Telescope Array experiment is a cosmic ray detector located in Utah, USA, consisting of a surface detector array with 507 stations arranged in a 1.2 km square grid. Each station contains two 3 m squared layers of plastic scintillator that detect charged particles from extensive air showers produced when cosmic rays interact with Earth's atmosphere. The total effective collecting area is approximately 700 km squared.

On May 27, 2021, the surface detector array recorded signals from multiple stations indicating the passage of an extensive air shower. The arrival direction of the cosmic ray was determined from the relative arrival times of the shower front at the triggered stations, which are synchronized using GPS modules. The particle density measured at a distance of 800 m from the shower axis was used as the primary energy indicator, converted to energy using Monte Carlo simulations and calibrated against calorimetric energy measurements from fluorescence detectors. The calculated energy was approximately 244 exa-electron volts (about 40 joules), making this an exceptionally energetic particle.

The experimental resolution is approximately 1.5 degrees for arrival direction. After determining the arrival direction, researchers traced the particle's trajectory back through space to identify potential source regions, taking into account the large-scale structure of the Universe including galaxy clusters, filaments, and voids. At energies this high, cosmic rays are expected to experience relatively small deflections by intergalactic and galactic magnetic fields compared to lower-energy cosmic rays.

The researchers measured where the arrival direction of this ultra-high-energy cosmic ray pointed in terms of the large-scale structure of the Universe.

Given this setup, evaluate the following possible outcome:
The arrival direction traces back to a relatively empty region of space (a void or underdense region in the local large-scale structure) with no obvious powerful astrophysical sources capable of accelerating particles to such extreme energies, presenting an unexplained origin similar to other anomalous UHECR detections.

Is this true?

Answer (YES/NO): YES